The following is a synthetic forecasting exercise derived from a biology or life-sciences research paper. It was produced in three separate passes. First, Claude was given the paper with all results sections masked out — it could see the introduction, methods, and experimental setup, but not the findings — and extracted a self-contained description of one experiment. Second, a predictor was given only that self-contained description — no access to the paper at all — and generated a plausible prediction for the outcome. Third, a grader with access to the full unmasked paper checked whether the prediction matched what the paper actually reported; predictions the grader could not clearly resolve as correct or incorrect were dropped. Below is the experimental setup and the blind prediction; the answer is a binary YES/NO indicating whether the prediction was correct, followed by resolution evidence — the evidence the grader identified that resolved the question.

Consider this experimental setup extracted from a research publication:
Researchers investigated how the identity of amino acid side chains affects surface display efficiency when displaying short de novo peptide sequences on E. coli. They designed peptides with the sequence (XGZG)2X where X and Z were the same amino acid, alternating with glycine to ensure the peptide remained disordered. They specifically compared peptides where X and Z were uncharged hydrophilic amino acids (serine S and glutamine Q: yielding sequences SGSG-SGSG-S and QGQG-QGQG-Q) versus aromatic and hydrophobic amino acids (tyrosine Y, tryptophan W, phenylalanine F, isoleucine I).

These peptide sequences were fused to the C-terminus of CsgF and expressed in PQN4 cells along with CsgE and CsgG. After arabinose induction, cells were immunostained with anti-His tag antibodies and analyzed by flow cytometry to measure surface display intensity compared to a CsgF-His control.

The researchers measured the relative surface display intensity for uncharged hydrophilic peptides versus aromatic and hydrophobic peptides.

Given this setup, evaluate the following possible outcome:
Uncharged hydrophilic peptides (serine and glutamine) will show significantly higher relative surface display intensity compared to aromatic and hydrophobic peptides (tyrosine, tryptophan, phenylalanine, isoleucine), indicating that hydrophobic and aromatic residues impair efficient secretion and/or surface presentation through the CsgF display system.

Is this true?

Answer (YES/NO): YES